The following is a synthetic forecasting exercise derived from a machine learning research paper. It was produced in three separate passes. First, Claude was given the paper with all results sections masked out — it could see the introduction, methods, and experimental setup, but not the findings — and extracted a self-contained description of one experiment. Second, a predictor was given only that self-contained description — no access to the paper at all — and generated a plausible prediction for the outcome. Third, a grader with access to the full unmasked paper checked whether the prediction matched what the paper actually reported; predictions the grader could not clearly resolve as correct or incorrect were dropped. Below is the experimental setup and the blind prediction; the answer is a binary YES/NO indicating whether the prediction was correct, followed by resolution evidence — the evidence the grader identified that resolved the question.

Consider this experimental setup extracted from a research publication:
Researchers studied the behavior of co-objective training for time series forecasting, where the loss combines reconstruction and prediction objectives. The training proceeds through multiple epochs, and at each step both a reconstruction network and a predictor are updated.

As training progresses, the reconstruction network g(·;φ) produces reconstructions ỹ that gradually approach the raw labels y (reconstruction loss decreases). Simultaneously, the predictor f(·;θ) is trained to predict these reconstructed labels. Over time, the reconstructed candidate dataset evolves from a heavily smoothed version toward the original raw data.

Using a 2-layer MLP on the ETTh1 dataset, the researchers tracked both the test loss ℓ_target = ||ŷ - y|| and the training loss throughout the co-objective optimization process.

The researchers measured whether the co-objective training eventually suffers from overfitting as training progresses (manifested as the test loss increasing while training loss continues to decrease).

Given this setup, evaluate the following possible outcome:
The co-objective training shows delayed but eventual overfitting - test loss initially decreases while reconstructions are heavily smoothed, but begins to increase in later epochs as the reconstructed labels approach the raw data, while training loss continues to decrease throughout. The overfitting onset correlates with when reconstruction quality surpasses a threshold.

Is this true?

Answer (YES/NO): YES